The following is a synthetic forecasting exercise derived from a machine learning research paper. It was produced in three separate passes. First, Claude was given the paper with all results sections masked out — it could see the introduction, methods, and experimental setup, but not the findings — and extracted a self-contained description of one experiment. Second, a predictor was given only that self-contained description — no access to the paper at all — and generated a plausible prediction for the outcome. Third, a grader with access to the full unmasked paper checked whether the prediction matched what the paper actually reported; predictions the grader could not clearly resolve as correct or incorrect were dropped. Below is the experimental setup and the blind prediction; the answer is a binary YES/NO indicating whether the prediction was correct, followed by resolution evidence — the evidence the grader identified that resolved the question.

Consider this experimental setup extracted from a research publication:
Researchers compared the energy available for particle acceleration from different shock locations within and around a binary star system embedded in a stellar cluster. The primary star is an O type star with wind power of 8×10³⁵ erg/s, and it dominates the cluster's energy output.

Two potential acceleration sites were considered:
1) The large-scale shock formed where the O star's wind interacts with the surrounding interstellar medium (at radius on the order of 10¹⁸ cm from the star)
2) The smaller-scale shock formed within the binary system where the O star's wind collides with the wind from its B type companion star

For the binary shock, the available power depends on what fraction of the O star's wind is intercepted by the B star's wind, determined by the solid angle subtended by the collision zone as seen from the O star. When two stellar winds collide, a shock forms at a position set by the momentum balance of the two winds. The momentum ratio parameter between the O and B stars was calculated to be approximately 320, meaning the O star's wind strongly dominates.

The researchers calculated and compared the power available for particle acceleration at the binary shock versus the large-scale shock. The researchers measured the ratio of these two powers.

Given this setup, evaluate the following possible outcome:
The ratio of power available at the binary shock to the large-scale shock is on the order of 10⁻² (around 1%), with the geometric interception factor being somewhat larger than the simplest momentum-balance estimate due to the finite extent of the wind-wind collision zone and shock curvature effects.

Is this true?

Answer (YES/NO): NO